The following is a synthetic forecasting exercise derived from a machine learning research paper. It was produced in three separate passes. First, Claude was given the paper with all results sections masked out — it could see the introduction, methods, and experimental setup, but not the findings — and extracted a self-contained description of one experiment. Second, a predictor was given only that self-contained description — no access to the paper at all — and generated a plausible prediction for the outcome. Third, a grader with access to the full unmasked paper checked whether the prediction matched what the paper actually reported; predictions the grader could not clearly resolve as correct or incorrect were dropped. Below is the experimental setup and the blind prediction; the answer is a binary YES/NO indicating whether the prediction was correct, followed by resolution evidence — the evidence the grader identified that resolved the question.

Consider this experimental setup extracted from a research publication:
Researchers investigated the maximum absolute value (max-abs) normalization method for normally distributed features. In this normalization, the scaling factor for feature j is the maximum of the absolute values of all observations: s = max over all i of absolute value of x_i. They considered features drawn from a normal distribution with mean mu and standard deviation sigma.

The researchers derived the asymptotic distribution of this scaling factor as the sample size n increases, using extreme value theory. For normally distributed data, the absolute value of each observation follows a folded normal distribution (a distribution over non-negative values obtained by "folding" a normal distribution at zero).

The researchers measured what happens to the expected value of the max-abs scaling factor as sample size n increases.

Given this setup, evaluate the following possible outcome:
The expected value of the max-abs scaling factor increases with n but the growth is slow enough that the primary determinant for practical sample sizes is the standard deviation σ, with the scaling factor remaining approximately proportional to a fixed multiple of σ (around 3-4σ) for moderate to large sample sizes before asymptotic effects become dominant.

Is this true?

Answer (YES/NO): NO